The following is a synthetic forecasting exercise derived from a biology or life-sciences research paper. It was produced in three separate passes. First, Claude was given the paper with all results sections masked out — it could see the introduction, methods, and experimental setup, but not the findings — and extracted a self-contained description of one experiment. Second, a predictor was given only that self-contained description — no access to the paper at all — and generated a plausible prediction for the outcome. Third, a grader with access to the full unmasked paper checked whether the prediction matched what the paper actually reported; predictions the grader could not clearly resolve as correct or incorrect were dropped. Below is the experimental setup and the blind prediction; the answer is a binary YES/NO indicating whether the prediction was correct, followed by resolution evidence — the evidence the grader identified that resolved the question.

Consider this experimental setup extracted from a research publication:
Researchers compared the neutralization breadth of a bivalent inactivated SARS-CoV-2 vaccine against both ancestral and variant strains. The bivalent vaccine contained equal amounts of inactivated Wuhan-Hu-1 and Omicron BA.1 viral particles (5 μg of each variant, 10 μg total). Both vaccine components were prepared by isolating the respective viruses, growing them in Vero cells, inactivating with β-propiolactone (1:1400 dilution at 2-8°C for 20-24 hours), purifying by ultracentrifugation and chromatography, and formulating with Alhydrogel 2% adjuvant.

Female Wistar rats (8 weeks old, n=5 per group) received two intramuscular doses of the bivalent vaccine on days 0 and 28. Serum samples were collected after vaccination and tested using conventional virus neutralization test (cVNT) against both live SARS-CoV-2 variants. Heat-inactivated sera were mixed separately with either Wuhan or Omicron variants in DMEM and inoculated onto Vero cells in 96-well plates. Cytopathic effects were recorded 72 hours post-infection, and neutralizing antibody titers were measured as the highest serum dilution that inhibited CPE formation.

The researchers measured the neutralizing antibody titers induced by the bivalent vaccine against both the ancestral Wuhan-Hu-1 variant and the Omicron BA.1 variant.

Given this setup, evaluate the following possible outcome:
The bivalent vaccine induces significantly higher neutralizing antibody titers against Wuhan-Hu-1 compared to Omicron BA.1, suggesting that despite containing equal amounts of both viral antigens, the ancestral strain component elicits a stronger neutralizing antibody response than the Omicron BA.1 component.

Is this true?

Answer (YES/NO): NO